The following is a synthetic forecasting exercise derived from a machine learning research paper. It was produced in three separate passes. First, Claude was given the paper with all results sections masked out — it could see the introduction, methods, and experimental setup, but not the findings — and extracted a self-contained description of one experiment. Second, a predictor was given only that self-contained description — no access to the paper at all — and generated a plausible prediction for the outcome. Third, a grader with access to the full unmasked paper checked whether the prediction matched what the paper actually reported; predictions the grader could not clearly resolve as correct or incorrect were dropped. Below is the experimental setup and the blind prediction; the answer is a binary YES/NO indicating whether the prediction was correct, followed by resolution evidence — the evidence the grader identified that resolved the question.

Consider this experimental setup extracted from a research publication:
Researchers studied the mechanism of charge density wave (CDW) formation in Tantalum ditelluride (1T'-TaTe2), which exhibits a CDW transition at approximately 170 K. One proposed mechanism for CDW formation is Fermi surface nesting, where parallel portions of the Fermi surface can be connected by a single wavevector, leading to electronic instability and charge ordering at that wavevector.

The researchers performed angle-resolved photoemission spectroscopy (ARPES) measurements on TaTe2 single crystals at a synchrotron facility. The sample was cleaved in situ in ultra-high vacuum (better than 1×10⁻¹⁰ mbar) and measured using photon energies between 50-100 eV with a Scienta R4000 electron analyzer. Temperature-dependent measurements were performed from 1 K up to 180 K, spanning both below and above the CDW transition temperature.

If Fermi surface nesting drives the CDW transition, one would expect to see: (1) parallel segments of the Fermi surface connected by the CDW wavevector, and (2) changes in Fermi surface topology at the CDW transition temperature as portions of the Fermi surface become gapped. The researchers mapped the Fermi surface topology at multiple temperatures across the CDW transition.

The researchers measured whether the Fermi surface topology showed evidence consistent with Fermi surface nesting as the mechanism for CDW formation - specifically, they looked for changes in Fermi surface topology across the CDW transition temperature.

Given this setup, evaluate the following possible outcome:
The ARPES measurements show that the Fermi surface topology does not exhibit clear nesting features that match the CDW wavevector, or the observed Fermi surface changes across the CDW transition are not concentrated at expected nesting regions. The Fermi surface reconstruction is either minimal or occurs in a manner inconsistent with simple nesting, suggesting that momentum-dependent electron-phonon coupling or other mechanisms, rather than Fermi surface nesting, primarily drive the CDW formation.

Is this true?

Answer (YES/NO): YES